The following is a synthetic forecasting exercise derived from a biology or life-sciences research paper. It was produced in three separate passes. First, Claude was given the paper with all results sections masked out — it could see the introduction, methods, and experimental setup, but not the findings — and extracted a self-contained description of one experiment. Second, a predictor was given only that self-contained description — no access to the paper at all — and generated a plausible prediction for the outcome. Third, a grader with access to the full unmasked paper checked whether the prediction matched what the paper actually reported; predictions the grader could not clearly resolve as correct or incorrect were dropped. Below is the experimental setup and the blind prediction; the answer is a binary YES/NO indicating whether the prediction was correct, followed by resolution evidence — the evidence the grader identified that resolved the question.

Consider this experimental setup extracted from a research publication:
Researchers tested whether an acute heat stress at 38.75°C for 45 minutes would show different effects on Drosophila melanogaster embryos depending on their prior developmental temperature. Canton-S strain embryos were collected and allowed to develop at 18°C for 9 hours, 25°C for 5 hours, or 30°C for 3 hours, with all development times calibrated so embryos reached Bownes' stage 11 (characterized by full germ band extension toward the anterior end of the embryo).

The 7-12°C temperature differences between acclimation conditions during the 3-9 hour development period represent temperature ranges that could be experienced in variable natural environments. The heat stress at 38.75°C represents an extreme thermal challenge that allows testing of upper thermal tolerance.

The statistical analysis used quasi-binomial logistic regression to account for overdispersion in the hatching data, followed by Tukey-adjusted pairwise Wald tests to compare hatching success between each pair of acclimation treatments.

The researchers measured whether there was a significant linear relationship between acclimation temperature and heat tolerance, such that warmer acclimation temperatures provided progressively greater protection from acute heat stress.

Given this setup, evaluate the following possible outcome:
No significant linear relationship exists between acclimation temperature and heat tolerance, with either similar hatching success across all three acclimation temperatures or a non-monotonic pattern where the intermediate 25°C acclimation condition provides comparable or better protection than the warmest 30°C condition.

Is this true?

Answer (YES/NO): NO